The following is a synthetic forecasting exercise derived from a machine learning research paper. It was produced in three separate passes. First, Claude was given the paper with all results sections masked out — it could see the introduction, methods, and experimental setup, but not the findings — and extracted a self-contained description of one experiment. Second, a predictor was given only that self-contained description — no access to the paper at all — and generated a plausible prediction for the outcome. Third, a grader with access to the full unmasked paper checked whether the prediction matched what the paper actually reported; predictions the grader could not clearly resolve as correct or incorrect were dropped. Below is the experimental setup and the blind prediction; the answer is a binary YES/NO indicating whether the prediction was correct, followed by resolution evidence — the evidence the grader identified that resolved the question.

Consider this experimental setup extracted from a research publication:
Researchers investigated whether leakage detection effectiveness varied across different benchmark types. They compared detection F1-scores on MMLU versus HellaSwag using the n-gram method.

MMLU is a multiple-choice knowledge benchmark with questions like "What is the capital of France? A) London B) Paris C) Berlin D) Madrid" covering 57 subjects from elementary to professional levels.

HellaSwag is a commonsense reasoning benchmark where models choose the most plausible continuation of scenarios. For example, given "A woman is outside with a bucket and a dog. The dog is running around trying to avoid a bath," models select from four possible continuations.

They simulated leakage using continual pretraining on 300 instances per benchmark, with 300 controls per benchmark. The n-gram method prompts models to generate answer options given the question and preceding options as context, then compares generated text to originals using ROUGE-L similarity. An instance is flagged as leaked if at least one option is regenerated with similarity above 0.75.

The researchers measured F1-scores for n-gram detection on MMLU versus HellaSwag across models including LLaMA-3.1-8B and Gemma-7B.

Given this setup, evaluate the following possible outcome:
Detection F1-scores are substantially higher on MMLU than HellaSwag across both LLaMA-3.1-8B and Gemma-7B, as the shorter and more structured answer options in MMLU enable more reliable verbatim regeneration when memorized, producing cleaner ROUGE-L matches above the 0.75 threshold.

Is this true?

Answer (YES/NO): NO